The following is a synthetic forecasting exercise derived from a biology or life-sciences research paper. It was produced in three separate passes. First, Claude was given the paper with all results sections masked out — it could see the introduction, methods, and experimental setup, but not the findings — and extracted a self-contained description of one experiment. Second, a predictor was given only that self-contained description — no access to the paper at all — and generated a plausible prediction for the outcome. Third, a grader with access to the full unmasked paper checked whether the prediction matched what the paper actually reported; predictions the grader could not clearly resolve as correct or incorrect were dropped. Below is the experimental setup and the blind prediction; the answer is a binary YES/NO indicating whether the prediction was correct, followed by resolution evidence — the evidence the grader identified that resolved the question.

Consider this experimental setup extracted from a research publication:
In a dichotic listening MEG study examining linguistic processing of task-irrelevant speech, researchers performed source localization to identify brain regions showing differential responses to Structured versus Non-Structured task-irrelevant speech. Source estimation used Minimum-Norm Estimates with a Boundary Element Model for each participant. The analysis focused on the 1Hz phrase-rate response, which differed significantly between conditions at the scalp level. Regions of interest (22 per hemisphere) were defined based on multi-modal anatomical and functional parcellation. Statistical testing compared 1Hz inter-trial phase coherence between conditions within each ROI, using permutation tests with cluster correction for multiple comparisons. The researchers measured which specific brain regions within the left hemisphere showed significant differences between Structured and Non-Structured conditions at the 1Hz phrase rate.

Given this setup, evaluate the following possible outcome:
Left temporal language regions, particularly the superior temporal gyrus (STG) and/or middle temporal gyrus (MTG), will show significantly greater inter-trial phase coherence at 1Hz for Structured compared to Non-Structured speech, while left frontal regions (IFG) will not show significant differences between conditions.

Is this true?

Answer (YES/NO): NO